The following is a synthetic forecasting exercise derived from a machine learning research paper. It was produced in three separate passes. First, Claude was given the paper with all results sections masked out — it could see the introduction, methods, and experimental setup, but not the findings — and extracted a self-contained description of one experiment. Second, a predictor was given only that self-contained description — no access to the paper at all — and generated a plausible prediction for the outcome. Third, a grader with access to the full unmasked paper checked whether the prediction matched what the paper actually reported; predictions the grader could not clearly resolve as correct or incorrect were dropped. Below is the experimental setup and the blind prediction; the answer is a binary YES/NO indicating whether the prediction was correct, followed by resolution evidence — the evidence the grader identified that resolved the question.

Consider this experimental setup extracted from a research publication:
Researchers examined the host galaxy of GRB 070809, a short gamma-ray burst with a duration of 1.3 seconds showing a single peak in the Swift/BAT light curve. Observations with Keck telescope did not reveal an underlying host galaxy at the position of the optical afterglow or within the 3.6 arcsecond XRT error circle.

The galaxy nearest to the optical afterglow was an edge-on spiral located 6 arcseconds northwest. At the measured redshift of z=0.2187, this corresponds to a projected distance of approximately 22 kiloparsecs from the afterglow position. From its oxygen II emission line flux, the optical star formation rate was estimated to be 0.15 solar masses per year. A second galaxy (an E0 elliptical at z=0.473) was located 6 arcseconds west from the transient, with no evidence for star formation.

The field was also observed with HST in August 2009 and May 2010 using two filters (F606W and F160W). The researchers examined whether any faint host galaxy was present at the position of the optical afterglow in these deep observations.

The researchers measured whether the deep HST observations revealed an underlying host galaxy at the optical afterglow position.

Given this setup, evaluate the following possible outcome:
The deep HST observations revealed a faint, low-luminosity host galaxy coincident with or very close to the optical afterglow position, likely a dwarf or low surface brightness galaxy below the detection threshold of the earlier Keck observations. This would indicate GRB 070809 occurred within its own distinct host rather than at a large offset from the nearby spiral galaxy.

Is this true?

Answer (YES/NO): NO